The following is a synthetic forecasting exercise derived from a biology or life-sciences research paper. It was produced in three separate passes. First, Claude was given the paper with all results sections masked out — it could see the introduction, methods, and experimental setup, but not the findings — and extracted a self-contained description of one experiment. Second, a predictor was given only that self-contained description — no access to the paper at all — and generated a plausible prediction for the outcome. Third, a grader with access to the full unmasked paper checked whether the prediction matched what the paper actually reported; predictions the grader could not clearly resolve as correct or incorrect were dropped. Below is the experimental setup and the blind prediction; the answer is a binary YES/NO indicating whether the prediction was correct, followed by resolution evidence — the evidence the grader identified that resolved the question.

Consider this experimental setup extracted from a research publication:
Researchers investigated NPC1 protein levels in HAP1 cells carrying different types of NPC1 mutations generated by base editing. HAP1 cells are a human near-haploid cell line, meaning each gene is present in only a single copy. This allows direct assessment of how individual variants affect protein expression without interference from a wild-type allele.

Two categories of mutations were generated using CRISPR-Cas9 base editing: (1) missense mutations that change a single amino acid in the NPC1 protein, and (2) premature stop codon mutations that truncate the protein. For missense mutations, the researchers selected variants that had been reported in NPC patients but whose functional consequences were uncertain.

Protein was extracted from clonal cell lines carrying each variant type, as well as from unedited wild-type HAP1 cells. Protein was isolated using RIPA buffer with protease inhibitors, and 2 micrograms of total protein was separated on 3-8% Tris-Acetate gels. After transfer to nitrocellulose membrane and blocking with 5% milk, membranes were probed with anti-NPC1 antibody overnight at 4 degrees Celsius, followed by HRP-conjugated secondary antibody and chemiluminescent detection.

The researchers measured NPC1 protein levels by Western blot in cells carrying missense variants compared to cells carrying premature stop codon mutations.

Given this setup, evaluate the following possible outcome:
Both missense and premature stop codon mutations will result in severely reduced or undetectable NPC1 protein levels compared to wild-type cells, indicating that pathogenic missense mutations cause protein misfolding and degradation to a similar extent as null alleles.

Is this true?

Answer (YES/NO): NO